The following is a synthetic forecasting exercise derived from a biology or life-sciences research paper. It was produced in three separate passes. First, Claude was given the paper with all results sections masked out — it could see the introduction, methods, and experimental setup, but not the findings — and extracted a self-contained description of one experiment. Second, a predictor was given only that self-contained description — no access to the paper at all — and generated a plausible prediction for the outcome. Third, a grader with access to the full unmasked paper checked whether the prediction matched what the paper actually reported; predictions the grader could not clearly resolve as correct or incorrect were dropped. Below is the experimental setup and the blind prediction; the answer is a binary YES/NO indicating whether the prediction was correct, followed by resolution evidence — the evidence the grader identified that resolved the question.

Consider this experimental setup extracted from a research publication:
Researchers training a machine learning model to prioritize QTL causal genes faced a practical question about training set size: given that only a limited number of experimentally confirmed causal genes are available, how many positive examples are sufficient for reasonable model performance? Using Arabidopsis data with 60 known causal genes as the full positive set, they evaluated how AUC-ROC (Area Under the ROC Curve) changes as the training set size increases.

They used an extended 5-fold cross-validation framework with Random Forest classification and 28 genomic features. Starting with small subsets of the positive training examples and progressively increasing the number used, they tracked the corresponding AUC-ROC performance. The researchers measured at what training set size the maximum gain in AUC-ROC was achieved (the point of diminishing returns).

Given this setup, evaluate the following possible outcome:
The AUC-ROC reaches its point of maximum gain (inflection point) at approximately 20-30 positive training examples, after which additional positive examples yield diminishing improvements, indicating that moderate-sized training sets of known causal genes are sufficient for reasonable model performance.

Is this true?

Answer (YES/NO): YES